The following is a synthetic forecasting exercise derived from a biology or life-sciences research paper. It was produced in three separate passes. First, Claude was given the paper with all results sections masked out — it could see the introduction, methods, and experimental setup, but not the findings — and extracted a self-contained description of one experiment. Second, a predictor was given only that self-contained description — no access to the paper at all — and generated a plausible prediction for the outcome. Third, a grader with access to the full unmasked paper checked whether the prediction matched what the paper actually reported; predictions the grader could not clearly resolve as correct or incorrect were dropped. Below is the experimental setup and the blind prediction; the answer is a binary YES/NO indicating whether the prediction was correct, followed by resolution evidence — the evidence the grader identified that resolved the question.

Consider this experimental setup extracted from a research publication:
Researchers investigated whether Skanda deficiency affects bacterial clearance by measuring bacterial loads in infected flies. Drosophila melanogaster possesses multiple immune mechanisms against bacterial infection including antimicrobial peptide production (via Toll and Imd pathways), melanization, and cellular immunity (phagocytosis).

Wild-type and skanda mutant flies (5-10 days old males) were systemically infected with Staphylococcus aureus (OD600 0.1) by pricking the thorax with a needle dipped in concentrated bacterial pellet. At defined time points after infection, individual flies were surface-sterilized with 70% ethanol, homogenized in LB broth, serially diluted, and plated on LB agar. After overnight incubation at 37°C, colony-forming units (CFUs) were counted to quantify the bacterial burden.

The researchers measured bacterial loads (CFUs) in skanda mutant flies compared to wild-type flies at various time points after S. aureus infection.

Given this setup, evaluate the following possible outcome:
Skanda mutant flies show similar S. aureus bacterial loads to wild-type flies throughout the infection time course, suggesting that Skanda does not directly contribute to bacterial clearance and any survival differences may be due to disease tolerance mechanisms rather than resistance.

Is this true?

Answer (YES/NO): NO